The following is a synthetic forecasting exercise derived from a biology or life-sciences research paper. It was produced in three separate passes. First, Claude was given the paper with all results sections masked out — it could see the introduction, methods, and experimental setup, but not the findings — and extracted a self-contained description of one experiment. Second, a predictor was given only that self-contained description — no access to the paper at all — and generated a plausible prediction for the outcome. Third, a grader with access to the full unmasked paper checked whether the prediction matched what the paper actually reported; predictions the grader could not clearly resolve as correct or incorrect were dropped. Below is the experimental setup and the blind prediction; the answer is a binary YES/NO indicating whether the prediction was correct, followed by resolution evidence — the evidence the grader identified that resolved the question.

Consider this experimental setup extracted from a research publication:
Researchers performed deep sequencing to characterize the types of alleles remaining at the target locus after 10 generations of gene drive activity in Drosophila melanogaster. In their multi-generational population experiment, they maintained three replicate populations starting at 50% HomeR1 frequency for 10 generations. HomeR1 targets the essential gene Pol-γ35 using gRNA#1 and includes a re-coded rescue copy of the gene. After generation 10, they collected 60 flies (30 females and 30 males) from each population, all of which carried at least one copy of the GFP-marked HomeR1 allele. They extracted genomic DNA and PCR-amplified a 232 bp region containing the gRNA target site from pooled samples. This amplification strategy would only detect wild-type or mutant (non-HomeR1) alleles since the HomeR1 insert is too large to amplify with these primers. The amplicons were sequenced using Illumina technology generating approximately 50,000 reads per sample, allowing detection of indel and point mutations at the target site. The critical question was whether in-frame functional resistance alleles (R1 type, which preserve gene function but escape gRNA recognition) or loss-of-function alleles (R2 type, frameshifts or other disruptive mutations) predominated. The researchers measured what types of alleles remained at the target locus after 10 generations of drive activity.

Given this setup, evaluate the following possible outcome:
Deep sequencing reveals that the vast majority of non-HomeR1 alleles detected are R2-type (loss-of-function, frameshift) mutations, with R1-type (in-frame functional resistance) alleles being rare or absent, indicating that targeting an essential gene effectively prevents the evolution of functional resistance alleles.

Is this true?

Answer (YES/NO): NO